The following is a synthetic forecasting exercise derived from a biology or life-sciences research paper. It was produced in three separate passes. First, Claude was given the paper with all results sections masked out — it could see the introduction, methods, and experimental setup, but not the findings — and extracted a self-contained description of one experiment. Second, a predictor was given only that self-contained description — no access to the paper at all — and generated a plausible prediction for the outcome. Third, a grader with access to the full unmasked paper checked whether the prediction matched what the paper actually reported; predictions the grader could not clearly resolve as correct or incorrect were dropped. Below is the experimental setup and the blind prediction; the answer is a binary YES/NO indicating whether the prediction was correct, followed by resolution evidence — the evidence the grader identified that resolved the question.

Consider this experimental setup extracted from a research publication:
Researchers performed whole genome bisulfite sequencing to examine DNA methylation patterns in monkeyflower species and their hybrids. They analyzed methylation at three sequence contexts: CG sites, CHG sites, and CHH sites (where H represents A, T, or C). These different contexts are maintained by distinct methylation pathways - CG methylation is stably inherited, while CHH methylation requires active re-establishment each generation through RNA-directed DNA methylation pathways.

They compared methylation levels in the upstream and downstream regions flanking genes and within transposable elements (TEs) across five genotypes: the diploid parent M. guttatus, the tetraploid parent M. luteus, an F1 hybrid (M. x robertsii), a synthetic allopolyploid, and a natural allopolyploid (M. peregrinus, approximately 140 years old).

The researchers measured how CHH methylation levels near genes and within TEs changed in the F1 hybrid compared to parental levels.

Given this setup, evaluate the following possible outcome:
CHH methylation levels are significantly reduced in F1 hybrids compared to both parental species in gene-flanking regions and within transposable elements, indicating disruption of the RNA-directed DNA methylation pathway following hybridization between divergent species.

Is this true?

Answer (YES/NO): YES